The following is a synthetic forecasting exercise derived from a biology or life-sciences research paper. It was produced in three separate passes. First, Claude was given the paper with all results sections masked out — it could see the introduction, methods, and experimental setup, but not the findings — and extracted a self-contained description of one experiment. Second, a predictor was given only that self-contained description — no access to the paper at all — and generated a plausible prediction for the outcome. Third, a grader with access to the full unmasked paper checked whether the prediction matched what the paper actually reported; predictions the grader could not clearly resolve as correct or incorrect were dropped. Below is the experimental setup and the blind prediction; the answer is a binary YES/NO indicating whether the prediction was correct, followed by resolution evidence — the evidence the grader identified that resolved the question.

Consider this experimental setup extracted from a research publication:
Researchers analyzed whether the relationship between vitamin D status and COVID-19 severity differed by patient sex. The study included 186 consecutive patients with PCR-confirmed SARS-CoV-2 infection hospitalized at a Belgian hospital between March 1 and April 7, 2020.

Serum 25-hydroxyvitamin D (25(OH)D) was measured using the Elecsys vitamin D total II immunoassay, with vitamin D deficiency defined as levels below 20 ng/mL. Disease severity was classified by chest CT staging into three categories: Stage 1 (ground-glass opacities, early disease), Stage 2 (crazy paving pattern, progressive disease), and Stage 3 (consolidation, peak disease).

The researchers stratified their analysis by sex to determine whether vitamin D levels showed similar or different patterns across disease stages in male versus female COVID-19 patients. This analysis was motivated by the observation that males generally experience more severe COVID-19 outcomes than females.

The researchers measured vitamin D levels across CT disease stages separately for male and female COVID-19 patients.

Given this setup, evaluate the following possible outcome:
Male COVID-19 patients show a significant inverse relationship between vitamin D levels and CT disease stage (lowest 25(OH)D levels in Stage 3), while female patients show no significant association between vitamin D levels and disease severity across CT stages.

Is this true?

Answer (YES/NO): YES